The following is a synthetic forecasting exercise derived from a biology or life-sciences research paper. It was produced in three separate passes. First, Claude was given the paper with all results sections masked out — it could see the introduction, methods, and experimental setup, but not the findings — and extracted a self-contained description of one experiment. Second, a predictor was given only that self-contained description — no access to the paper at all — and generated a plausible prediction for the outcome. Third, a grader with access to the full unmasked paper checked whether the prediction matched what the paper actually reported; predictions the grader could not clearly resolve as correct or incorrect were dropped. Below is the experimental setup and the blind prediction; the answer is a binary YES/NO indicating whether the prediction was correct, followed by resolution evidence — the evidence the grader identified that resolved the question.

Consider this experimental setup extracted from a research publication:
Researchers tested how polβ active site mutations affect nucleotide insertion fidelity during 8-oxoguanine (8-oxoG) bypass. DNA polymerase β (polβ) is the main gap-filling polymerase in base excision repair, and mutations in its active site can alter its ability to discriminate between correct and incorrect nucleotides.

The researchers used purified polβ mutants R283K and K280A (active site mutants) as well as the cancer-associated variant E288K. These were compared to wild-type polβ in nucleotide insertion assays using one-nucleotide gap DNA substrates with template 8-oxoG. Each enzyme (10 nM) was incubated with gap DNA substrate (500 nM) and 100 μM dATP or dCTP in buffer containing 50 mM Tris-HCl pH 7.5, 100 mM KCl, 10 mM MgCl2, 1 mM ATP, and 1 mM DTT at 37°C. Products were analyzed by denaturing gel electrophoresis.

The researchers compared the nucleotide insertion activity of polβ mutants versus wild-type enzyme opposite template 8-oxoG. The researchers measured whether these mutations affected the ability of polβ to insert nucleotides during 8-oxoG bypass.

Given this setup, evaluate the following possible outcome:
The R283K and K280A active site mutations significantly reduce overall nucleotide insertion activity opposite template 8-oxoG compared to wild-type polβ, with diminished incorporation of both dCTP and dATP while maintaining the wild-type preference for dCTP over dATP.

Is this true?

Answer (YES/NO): NO